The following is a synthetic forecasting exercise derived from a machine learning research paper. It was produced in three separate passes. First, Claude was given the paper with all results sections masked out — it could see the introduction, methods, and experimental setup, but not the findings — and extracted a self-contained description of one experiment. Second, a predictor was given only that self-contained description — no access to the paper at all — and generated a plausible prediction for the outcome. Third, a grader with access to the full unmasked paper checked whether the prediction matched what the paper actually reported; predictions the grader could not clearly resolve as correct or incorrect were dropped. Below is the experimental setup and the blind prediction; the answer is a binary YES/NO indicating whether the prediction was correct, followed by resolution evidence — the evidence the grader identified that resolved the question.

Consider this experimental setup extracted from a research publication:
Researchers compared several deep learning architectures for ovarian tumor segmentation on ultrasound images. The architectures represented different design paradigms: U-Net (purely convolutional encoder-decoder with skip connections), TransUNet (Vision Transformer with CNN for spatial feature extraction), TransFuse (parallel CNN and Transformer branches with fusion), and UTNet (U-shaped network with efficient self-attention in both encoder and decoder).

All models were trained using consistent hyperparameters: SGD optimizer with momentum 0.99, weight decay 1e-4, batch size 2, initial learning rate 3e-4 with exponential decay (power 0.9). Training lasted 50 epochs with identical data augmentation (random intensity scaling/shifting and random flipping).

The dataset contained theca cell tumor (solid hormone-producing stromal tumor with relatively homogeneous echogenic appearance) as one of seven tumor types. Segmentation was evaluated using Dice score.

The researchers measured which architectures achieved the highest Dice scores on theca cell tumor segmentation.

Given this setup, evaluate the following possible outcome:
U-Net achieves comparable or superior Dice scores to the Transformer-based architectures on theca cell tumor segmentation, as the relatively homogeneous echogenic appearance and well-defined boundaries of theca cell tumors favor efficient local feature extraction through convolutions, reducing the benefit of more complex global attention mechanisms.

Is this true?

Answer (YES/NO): NO